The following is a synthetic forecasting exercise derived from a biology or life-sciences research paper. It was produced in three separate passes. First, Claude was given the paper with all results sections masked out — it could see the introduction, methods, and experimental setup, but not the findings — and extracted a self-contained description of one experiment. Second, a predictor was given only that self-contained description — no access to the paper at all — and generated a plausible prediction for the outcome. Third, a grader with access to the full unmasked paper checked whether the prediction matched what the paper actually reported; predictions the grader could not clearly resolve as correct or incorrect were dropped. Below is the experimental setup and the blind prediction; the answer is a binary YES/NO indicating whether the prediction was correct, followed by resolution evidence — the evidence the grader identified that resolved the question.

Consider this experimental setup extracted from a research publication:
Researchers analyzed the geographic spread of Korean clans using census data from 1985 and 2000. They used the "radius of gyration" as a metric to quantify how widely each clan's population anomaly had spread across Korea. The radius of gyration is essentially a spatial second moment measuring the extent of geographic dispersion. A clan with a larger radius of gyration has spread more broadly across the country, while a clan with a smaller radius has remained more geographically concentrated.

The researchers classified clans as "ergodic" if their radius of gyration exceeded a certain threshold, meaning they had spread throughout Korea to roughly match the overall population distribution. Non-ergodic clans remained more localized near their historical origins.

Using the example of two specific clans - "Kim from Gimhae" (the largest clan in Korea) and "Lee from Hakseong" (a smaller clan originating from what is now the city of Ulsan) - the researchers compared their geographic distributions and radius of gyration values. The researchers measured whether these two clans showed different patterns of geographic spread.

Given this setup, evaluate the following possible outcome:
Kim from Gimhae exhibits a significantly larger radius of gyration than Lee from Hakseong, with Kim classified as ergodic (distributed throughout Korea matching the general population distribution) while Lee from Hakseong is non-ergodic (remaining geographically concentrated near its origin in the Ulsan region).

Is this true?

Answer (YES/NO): YES